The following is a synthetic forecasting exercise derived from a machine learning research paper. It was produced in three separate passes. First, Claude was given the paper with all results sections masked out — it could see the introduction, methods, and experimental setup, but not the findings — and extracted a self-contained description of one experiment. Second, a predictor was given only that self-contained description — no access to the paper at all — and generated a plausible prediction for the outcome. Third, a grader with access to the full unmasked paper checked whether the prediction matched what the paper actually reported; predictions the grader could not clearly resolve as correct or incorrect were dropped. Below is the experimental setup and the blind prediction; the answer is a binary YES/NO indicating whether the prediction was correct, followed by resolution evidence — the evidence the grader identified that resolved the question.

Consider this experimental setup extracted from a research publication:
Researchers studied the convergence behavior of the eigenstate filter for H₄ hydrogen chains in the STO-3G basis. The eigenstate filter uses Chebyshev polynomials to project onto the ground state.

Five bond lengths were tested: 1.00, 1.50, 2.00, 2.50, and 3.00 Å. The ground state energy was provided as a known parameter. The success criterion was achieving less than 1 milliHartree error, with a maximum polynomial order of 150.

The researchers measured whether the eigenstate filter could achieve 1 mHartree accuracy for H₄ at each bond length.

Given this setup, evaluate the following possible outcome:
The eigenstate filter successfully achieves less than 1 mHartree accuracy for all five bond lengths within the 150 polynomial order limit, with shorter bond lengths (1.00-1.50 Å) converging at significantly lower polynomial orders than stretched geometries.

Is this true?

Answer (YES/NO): NO